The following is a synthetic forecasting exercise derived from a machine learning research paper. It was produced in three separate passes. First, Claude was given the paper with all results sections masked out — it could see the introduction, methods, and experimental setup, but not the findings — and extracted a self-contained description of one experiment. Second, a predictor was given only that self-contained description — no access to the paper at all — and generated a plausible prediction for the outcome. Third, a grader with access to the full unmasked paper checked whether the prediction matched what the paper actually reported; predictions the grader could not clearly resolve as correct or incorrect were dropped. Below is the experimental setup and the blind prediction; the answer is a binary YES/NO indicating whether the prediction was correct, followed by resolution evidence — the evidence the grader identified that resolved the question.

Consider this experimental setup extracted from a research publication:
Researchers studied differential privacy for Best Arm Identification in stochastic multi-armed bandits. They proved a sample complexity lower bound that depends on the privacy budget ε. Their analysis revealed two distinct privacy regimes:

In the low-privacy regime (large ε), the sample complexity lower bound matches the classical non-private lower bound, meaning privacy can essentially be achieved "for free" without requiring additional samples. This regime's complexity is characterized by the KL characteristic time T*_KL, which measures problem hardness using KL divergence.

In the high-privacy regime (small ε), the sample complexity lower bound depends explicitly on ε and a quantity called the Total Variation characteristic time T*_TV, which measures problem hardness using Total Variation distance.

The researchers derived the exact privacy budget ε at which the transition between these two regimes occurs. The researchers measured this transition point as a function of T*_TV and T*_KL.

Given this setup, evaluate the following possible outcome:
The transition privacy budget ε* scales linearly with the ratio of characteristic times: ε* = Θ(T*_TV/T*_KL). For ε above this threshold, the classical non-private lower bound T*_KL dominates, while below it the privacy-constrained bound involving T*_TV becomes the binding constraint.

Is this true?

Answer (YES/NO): YES